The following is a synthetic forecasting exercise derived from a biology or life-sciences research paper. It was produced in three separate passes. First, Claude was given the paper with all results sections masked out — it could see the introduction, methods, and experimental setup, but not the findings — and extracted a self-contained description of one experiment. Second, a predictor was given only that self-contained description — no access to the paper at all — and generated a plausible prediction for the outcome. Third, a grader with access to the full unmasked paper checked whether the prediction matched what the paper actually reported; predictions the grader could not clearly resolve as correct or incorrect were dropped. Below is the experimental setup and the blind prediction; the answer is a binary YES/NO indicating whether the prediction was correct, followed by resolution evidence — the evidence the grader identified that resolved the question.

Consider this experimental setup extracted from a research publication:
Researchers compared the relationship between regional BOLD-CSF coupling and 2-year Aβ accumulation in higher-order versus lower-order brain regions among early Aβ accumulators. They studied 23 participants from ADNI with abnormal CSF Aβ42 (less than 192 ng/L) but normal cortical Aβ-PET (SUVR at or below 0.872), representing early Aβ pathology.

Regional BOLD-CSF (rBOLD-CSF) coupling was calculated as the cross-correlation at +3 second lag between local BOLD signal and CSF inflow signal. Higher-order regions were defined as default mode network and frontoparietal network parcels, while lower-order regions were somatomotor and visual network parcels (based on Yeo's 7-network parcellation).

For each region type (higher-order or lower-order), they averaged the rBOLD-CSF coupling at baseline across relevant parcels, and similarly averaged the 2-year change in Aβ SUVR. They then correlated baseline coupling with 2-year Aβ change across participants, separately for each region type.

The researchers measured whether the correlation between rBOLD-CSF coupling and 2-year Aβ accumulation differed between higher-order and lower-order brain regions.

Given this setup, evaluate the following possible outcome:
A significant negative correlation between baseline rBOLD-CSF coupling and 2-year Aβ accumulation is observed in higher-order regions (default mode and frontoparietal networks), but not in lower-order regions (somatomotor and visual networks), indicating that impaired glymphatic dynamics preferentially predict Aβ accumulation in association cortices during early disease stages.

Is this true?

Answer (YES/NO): NO